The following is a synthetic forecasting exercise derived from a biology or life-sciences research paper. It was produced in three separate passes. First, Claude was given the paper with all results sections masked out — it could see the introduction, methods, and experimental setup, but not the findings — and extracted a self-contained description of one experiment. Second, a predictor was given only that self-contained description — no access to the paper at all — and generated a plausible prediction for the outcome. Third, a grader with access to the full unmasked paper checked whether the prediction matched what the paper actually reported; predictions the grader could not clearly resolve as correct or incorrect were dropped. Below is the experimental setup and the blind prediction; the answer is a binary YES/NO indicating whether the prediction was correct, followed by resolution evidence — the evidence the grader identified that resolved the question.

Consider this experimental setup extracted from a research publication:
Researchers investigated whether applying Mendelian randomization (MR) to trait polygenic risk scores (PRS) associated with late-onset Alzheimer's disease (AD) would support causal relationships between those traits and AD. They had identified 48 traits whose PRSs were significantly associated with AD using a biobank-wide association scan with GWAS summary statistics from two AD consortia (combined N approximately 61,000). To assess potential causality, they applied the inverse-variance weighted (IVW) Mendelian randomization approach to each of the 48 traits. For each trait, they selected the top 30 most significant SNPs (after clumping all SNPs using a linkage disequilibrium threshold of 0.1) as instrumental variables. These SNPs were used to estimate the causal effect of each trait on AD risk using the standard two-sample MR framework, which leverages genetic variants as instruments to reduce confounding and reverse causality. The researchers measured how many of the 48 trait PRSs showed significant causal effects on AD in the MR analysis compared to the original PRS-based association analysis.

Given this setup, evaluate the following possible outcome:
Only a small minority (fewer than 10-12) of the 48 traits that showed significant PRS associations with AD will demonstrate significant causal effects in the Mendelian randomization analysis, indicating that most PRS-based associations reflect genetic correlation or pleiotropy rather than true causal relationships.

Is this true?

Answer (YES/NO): NO